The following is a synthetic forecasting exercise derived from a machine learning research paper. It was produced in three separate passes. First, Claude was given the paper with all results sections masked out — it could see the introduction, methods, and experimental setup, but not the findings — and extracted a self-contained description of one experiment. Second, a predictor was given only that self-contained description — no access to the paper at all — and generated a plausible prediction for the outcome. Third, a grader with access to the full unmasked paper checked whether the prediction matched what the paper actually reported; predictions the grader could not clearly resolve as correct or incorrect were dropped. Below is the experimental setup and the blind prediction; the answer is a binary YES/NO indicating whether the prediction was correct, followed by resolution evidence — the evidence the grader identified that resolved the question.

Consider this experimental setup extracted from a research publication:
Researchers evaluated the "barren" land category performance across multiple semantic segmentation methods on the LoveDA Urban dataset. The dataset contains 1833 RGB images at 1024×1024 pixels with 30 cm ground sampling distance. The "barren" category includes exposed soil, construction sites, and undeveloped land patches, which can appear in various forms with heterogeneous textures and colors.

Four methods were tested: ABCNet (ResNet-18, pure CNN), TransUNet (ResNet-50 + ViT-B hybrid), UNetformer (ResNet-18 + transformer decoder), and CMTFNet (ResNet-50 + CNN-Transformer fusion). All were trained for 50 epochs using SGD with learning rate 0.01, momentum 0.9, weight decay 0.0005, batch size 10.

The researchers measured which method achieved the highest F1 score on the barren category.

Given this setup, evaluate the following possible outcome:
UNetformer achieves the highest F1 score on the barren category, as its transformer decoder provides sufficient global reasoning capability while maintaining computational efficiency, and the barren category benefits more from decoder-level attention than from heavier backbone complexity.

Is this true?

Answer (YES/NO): YES